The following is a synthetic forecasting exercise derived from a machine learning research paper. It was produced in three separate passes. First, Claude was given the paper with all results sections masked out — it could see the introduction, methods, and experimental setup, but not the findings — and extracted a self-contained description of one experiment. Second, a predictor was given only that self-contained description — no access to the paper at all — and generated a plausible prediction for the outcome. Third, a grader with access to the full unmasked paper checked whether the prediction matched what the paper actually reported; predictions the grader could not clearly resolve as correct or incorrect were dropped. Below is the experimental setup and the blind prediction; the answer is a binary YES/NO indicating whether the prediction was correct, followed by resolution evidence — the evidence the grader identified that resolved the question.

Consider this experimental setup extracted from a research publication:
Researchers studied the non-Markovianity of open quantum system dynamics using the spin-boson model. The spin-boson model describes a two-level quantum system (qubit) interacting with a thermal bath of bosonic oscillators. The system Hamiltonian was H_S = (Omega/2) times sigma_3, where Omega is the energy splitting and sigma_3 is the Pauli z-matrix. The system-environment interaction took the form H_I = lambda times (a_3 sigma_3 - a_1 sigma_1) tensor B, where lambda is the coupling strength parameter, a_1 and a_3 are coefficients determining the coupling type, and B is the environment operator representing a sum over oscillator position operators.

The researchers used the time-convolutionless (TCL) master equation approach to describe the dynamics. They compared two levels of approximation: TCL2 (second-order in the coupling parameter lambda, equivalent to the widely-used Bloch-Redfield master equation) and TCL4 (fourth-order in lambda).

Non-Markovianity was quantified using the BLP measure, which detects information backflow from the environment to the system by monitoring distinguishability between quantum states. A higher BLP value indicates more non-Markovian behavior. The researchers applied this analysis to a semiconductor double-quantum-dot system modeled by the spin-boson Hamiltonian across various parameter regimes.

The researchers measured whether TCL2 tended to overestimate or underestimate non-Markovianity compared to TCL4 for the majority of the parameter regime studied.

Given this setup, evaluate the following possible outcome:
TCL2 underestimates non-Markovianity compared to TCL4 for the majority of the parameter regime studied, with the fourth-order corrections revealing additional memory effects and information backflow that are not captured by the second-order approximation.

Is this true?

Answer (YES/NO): NO